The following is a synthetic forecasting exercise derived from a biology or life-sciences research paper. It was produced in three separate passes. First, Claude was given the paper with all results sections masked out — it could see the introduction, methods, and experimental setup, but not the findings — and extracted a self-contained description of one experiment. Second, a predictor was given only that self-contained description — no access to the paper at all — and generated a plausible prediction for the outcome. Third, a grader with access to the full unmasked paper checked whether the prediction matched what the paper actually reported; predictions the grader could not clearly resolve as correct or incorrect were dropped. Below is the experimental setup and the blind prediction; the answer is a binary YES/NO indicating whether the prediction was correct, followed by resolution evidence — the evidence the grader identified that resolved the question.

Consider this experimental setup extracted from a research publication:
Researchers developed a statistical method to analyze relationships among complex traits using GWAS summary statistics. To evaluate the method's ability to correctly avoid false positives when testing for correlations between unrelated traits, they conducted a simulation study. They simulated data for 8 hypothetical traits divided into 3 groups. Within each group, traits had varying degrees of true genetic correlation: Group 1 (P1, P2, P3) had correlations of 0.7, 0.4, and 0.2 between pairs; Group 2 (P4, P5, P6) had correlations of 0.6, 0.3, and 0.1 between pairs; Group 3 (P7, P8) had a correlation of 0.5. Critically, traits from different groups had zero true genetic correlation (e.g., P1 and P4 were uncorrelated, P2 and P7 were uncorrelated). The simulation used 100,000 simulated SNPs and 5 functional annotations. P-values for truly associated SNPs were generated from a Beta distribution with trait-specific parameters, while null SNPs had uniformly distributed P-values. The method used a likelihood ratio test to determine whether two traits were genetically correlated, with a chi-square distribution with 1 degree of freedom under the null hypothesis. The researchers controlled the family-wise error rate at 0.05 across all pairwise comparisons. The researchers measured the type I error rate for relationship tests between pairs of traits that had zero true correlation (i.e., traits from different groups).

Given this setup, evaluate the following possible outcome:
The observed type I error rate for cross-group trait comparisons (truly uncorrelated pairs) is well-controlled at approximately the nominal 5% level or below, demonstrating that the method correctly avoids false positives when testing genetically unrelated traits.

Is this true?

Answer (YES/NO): YES